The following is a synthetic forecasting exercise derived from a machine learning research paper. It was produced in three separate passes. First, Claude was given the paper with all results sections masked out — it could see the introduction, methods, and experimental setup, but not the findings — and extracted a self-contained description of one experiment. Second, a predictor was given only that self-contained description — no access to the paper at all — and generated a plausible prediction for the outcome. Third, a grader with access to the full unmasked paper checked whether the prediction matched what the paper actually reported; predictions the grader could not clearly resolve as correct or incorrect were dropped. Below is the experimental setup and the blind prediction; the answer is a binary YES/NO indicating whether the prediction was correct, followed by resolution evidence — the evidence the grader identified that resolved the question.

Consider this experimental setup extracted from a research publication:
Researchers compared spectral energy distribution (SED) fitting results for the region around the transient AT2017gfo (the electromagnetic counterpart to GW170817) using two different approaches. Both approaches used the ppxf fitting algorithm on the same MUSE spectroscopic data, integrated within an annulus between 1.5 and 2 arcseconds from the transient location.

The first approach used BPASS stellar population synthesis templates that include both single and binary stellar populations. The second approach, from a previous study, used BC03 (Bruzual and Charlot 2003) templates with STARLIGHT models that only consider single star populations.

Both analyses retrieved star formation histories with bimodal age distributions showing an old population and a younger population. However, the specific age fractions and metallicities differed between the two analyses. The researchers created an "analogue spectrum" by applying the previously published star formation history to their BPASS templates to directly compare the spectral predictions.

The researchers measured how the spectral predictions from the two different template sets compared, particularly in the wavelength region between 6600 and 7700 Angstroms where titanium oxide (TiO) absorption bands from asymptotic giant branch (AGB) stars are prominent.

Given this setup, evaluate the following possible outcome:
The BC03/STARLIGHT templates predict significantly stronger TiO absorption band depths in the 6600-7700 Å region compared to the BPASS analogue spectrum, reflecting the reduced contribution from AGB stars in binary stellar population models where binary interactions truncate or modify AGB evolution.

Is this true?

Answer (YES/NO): NO